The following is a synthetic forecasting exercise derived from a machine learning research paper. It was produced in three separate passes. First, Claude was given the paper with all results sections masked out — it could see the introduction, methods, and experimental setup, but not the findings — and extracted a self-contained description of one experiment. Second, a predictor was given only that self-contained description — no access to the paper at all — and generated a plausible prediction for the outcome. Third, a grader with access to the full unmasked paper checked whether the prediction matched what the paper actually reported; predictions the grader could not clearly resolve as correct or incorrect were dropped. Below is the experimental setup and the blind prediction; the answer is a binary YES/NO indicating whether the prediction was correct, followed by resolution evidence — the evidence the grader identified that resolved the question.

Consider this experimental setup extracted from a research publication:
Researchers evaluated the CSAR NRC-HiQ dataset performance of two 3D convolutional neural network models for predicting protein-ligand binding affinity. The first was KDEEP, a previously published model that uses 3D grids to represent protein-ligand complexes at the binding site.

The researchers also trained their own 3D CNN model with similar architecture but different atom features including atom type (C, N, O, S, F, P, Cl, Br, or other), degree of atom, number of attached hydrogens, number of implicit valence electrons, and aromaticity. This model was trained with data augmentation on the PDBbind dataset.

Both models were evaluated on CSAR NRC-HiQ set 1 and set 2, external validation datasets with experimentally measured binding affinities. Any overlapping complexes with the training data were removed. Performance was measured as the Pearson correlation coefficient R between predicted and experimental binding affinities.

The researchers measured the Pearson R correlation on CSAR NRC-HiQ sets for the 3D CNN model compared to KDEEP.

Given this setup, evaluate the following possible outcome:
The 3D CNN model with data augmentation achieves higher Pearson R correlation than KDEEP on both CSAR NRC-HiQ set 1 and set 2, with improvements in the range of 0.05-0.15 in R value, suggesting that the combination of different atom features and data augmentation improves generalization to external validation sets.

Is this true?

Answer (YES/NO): NO